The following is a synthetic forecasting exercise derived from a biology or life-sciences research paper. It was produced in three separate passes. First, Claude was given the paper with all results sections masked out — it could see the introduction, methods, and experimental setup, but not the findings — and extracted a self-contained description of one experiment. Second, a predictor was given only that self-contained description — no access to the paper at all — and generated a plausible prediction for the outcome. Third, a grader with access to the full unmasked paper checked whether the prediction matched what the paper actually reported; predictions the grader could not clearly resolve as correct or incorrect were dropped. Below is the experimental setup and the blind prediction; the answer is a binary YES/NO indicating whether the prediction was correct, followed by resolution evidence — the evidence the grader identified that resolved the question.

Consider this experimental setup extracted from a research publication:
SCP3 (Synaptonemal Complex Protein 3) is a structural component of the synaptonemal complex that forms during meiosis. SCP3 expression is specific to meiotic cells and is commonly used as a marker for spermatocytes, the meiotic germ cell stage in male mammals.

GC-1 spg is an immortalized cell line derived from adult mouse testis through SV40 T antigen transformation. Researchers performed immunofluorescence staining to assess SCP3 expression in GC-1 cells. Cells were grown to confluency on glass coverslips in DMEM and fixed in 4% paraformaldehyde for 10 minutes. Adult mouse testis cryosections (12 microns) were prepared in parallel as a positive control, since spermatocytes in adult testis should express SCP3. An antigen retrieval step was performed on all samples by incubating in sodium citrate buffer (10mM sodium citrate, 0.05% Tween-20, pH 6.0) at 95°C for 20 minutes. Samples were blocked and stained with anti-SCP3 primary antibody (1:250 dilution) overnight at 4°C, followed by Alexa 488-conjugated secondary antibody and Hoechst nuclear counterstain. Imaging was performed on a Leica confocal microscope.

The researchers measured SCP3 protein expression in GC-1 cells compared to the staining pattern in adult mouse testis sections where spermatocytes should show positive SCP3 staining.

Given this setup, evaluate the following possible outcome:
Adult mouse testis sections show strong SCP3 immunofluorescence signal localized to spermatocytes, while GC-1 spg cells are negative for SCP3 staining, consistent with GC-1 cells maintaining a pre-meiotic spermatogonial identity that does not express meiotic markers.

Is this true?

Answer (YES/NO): NO